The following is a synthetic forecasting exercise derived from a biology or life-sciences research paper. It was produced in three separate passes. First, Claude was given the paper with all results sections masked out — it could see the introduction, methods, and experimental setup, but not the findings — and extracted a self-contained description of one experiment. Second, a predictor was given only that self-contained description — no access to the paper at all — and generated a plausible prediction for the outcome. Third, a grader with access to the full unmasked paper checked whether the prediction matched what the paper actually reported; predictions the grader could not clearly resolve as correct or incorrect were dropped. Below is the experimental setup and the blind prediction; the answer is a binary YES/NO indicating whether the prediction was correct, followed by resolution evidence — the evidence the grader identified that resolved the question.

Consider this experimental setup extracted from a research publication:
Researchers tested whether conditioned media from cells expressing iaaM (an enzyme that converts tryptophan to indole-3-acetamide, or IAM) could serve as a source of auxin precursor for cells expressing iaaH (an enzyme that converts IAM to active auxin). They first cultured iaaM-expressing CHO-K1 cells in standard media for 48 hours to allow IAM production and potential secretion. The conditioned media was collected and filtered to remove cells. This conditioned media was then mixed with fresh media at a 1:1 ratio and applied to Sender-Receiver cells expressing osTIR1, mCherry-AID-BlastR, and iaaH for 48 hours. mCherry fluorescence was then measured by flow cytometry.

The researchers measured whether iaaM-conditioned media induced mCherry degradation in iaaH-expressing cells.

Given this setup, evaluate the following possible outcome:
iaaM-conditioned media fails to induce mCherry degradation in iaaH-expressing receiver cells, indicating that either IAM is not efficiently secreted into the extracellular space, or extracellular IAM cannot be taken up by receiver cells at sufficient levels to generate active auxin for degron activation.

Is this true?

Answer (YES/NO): NO